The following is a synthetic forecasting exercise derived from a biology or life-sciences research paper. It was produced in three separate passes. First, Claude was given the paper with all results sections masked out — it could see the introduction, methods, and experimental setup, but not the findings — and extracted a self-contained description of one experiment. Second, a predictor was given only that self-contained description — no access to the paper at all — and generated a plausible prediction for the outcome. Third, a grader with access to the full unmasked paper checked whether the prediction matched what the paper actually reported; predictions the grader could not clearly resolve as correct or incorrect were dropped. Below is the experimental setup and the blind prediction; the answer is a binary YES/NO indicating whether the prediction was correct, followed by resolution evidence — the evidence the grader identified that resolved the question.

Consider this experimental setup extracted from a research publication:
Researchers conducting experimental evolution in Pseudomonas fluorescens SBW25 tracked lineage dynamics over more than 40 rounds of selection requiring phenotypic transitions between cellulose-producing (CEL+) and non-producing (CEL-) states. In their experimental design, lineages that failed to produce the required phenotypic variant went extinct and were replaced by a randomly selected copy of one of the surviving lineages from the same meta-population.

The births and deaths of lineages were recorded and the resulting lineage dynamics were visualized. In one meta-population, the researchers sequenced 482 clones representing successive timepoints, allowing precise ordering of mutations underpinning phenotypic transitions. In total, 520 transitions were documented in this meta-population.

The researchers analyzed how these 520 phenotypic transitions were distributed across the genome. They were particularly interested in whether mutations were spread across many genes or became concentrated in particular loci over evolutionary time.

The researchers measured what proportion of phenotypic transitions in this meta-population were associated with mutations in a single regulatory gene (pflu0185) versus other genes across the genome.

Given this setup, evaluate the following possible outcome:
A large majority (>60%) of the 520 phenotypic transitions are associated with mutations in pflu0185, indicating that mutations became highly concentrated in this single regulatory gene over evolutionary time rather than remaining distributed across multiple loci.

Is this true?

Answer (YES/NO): NO